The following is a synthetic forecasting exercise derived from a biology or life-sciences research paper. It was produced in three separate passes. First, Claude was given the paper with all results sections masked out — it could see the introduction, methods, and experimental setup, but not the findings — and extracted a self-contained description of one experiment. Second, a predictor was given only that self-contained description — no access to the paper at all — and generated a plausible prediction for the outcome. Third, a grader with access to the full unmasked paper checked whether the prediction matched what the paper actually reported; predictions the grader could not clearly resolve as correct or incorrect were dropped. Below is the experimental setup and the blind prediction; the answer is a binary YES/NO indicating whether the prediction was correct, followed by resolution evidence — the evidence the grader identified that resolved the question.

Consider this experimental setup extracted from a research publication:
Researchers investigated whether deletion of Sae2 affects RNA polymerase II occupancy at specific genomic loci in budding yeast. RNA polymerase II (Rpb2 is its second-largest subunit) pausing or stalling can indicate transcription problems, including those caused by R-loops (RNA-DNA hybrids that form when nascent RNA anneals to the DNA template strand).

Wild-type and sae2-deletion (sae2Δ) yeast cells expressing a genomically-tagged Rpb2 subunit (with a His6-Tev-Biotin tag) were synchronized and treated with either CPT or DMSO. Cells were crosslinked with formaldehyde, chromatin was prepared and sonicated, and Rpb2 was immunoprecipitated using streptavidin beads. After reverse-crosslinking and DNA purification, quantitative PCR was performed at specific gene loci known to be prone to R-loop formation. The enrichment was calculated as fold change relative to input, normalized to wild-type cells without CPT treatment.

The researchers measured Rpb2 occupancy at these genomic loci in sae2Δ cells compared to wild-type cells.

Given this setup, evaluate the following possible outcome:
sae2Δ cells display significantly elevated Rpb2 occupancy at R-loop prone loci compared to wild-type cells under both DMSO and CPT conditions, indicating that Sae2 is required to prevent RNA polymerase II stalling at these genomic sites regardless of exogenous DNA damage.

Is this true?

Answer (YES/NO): NO